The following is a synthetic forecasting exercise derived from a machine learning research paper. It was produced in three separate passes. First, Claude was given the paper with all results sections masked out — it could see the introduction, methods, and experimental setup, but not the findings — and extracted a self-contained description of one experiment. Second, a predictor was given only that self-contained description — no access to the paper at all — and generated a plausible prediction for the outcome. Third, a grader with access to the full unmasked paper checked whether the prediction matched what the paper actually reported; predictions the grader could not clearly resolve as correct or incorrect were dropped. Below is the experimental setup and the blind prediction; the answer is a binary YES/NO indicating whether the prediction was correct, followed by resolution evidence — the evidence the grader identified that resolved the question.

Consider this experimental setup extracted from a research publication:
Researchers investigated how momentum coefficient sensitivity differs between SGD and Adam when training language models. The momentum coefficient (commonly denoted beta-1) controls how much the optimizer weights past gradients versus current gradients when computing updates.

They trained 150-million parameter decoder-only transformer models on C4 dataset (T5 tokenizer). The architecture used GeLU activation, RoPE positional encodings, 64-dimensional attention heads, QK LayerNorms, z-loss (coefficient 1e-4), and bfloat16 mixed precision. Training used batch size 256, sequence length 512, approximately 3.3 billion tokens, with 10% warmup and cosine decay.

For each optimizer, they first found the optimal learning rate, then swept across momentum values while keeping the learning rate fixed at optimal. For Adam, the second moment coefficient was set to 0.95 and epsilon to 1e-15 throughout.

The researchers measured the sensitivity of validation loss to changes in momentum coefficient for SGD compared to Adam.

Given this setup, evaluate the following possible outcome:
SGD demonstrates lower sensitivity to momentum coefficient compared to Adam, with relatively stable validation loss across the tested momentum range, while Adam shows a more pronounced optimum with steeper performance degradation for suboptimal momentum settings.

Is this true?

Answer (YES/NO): NO